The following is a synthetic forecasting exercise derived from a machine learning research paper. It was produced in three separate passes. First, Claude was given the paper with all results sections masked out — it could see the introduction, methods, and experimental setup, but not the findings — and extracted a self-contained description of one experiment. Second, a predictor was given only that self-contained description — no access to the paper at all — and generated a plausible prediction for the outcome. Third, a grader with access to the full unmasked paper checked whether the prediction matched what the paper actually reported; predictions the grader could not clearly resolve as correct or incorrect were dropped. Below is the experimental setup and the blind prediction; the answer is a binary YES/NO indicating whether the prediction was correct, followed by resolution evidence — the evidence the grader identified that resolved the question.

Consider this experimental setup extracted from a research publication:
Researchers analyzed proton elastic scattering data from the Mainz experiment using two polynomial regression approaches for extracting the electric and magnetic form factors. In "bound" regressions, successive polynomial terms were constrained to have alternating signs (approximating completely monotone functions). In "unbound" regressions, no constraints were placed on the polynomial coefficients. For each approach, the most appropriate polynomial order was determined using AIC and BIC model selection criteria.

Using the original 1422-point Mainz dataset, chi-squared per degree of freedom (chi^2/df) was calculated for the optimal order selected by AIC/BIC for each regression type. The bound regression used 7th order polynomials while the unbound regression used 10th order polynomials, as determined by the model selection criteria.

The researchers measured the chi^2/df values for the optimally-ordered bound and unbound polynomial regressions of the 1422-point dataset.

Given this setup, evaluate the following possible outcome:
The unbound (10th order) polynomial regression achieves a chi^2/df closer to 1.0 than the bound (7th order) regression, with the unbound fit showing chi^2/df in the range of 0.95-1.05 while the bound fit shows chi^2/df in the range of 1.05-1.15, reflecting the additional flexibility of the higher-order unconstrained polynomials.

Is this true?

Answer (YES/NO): NO